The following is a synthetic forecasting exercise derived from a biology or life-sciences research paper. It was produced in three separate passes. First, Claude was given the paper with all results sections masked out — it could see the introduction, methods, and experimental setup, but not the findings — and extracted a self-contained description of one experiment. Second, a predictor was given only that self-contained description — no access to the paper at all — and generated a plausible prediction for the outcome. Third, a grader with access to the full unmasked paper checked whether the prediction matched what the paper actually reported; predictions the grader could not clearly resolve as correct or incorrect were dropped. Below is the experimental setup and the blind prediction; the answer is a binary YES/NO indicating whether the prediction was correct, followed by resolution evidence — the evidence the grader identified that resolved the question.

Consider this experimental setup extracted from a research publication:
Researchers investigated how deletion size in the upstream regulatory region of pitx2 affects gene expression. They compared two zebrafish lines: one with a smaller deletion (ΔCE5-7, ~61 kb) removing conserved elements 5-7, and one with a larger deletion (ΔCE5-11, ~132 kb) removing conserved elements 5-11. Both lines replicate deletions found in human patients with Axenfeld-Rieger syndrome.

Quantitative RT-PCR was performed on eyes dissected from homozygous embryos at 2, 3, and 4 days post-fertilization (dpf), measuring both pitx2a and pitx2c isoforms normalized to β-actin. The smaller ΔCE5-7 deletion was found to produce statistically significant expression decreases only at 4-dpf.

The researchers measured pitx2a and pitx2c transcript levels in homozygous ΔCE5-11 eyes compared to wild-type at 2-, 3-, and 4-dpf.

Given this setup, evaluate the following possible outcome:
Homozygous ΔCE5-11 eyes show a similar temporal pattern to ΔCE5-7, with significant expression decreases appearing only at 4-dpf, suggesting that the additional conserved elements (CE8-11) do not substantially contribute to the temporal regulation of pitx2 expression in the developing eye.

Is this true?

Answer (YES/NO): NO